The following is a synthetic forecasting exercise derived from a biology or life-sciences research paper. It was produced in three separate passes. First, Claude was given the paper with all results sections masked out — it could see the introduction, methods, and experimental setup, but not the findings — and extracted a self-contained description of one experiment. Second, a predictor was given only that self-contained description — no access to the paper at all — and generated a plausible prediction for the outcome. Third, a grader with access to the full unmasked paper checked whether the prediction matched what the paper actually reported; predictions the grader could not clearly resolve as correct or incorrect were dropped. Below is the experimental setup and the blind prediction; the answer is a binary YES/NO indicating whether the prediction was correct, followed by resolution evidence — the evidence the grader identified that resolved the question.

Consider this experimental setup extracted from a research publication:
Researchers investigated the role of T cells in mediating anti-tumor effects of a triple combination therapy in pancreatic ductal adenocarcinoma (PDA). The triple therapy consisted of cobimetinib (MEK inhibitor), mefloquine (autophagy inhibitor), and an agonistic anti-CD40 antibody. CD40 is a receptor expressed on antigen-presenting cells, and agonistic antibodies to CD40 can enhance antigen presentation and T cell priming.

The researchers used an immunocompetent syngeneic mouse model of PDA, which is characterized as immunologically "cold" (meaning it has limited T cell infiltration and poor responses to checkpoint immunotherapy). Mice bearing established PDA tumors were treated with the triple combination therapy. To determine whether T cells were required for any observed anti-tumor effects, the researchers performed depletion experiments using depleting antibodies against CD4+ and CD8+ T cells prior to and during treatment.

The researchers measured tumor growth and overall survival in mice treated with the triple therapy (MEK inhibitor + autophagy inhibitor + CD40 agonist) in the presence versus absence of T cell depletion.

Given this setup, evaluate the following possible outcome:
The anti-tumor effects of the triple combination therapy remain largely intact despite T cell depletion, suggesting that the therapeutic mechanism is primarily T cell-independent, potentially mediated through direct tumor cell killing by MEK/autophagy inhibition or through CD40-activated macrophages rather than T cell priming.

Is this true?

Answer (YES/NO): NO